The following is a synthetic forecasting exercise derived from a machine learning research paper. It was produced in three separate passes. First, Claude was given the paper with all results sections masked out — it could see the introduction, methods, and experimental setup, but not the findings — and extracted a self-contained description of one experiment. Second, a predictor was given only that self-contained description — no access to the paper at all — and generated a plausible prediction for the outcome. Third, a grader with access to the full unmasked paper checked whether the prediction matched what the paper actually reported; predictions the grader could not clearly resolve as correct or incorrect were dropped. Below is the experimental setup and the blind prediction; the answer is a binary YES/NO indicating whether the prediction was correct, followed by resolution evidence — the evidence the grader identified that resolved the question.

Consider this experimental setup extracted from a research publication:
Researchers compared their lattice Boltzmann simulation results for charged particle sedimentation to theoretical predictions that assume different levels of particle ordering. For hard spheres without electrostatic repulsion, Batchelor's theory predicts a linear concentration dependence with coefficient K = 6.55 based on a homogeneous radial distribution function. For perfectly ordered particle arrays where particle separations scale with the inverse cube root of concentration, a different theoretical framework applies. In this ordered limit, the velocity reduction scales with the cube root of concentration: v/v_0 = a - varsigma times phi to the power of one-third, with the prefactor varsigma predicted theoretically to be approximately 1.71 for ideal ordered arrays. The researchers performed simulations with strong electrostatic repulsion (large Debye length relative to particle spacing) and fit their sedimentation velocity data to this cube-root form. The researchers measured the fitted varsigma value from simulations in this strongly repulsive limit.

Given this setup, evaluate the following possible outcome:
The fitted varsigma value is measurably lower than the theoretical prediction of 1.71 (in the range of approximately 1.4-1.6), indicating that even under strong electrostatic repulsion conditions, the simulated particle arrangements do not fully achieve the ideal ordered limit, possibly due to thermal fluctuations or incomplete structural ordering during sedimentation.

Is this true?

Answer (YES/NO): NO